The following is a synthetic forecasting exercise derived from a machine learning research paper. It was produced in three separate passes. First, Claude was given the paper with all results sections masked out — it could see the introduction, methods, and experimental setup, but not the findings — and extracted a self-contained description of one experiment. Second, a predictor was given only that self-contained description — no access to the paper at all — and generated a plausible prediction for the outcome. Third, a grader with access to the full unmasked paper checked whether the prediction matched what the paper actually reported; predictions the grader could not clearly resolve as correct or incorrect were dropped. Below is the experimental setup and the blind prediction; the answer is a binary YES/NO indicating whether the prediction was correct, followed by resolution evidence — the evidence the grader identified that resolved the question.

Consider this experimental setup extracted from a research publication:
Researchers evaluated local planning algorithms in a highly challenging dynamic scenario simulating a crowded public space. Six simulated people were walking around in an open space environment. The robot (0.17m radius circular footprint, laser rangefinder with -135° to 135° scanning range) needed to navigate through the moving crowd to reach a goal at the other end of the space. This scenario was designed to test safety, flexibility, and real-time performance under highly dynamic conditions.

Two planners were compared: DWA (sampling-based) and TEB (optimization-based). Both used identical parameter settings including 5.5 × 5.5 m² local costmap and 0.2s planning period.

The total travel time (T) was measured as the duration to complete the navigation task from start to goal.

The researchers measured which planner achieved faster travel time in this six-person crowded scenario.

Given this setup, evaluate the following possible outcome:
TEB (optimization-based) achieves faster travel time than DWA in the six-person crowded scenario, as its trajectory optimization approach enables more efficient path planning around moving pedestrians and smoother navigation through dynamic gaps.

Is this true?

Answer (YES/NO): YES